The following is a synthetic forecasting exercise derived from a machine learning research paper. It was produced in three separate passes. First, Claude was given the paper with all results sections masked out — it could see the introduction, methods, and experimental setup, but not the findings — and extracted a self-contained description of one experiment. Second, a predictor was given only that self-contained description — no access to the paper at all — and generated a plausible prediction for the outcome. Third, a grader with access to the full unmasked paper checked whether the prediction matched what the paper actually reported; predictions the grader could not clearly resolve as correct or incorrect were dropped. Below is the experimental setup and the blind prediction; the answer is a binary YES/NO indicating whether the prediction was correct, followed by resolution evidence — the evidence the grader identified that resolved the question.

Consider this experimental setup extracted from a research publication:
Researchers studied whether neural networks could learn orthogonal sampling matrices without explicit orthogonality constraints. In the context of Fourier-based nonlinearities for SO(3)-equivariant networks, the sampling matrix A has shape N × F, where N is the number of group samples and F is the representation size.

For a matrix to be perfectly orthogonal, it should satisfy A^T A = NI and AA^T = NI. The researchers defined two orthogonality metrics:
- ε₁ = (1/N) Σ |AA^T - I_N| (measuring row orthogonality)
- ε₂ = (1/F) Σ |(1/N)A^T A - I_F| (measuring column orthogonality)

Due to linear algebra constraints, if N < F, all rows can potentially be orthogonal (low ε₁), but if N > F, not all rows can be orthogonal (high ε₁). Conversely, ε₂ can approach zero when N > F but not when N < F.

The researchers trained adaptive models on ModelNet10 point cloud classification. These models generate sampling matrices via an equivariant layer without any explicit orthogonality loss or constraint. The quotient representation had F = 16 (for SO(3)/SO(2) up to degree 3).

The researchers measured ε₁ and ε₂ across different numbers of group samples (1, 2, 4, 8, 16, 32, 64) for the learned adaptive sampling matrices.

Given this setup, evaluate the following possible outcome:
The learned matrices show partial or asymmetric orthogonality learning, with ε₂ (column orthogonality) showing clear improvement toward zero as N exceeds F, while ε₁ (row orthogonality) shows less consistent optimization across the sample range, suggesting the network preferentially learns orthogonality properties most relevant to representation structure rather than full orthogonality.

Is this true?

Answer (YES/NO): NO